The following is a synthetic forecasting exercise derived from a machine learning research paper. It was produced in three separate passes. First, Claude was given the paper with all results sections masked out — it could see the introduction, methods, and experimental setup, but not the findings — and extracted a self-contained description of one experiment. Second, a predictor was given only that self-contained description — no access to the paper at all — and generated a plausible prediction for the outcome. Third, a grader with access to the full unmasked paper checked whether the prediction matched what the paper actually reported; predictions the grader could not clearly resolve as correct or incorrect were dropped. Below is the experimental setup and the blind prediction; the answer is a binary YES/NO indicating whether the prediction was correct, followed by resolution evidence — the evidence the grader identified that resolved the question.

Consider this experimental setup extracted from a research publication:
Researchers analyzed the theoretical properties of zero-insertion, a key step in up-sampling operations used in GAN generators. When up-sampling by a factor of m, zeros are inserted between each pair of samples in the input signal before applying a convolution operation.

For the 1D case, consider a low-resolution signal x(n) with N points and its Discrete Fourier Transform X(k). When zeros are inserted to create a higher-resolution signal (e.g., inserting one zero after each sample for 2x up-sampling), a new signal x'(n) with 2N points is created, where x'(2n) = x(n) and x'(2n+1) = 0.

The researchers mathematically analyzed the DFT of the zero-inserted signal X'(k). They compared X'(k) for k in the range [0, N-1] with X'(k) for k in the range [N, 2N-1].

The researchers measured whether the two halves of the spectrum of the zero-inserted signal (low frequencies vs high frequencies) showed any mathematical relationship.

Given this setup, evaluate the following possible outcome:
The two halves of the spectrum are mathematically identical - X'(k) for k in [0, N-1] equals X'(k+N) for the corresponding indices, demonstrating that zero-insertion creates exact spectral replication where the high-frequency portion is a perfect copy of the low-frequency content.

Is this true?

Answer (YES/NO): YES